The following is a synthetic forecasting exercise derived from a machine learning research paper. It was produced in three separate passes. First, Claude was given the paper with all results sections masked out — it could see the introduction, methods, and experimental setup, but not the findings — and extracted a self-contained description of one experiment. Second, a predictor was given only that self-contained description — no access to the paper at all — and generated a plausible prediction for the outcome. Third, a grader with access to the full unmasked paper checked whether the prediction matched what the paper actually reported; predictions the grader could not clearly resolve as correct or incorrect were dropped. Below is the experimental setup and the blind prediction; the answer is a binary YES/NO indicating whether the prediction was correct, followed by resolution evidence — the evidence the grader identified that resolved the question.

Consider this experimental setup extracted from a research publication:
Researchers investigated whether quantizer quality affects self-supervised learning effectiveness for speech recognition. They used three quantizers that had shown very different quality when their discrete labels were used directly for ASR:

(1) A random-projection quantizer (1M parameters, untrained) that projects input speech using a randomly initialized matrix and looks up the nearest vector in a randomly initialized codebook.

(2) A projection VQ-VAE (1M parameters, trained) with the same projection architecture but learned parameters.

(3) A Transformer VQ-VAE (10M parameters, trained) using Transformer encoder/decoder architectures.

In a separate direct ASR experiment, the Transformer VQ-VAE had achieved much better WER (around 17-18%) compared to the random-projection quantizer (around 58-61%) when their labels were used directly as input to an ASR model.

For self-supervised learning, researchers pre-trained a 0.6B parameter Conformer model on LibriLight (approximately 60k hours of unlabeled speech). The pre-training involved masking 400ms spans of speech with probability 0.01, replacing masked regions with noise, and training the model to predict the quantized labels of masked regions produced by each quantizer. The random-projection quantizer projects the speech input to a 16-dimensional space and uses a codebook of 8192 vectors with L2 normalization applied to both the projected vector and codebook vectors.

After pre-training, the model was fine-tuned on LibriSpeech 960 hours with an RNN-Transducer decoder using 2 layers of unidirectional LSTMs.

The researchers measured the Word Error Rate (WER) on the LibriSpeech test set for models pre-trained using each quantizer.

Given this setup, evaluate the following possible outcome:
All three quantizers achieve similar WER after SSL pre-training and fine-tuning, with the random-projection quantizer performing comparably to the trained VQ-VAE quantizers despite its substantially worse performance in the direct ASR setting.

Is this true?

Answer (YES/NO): YES